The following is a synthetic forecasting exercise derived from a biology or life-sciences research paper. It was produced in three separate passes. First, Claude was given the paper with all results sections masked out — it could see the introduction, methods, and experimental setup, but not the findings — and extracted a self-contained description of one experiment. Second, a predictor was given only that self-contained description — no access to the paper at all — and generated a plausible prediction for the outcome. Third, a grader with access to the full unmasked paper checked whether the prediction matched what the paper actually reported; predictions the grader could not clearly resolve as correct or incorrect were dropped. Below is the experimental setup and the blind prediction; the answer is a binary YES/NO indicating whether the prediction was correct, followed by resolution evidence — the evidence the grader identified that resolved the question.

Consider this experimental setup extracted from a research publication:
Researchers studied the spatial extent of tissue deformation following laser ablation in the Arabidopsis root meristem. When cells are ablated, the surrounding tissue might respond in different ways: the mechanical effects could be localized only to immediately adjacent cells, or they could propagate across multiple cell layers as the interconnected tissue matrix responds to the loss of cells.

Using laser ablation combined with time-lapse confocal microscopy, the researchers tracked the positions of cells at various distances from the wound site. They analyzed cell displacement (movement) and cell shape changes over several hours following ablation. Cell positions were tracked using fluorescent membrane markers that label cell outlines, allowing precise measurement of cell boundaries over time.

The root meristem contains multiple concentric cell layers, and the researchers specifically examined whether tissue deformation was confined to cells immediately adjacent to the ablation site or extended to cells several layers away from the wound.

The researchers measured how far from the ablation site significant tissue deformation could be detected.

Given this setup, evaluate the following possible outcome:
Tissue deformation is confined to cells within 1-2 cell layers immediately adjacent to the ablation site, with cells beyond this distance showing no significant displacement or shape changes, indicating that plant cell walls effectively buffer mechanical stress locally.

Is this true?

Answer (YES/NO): NO